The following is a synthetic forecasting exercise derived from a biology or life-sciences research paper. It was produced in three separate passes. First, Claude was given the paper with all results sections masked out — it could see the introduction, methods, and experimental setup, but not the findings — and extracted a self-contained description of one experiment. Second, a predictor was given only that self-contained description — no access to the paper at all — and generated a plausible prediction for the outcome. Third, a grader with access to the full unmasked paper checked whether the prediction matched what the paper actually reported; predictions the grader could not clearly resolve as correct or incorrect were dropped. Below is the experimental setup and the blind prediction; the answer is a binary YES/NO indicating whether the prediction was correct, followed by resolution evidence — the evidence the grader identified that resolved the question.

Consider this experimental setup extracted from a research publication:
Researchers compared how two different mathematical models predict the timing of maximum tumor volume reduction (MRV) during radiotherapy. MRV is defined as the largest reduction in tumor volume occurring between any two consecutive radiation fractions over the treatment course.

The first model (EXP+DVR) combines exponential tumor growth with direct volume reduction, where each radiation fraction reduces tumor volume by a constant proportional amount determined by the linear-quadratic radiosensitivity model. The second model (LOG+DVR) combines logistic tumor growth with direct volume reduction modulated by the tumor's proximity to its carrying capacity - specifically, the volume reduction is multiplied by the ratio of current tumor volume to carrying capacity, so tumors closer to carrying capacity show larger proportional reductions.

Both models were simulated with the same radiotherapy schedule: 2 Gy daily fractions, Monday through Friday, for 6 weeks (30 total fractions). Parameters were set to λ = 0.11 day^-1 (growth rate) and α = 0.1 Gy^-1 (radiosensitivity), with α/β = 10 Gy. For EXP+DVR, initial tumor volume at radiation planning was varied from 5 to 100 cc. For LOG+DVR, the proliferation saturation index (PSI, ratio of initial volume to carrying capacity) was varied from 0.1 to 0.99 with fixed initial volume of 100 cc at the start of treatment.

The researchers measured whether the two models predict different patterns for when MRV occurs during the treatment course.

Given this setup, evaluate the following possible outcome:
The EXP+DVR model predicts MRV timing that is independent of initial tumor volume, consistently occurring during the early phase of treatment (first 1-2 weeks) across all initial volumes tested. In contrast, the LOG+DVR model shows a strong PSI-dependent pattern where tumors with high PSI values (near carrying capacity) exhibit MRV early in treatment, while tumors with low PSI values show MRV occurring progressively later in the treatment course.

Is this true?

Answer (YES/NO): NO